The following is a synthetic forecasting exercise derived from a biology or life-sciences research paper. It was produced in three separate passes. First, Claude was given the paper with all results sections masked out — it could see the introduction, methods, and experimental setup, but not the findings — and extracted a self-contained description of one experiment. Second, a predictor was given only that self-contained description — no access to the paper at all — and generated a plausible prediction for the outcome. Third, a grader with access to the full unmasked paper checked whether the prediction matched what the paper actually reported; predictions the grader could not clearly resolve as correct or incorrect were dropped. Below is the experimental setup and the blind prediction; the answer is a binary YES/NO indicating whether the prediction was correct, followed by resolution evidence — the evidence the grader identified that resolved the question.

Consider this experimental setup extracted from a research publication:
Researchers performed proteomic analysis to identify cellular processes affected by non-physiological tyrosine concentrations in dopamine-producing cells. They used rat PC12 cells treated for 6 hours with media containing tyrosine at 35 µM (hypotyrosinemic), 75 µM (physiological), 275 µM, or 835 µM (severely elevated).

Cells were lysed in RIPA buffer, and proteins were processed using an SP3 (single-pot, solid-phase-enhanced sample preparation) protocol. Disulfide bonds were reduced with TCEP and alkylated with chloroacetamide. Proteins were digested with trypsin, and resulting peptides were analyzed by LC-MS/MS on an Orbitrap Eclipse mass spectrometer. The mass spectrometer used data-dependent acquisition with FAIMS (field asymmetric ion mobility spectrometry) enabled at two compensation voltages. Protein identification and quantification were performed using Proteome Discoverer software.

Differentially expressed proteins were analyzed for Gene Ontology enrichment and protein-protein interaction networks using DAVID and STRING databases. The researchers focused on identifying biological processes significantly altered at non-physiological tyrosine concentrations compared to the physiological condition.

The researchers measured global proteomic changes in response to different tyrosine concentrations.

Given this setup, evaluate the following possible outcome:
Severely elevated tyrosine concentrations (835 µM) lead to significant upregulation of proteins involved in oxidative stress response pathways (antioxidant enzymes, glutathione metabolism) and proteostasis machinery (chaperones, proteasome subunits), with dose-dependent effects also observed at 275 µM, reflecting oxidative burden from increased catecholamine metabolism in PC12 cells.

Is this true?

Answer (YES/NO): NO